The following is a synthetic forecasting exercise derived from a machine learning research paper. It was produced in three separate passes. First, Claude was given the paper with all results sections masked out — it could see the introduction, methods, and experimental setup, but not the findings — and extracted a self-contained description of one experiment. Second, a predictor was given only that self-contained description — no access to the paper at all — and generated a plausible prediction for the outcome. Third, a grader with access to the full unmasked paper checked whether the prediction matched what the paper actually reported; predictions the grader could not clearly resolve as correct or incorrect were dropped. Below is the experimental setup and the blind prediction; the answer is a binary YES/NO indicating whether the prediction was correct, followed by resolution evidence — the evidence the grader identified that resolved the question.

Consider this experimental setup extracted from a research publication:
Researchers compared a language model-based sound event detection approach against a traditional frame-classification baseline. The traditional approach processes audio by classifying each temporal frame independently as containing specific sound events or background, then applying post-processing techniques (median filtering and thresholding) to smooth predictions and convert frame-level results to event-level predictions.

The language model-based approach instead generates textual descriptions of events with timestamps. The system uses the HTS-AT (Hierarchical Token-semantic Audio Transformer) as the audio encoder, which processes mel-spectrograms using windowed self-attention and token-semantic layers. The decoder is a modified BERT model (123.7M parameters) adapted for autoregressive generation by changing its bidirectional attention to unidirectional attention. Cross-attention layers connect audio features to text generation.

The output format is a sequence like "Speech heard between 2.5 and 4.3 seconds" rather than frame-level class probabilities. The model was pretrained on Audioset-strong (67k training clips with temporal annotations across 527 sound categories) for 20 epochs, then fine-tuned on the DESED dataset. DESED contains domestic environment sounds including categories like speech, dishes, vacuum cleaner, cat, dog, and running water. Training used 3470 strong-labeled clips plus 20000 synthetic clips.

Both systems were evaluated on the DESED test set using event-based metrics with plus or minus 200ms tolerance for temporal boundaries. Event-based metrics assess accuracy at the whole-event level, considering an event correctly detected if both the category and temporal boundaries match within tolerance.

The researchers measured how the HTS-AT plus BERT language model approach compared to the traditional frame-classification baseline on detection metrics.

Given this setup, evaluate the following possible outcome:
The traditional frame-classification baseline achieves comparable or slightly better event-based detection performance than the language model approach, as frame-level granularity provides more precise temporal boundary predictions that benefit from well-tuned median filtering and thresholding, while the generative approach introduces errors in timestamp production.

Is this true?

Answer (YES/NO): NO